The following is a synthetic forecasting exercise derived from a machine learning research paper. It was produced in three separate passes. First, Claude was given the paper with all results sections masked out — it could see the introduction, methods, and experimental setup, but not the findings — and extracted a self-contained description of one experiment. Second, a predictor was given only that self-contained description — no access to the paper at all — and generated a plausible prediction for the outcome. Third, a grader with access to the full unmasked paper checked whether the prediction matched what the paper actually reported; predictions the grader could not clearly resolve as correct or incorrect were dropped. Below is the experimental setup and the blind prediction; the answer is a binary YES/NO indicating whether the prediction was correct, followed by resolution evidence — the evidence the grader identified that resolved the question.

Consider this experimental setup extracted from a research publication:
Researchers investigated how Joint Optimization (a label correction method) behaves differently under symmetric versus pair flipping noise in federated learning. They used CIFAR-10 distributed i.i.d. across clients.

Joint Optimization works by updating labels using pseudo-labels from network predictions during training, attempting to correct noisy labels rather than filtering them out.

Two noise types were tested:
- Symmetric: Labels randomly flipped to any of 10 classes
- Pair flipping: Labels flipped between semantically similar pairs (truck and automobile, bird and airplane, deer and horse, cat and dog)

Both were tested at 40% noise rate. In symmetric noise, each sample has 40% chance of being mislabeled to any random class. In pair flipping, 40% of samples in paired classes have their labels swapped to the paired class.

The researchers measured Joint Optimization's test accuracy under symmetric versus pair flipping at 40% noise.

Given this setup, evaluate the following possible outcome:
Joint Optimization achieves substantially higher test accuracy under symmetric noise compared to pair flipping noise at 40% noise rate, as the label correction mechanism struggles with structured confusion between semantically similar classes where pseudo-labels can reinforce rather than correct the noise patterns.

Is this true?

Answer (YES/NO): NO